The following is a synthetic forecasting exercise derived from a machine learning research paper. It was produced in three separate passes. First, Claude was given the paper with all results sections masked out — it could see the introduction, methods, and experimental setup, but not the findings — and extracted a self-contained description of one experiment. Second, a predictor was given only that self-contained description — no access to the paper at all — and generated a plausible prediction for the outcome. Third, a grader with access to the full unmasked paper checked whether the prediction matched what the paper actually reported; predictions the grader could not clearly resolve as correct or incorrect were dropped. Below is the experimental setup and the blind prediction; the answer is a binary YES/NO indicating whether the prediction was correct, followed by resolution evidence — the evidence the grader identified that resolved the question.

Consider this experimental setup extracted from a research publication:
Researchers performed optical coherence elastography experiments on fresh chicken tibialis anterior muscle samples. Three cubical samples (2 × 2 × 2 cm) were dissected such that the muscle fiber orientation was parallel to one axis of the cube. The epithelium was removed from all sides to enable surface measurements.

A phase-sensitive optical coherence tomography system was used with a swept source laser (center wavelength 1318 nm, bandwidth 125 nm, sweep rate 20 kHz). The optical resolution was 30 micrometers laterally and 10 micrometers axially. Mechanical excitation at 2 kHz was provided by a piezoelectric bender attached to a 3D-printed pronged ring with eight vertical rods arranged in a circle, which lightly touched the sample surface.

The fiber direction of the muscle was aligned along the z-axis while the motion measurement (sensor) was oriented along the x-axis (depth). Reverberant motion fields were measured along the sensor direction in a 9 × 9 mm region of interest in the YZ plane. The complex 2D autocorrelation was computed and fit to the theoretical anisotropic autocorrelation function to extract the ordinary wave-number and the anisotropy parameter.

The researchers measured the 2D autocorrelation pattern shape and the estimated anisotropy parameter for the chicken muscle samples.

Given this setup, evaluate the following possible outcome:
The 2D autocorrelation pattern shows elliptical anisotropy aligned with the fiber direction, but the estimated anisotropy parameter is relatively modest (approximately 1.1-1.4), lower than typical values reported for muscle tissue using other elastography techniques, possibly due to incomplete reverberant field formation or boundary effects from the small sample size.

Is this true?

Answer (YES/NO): NO